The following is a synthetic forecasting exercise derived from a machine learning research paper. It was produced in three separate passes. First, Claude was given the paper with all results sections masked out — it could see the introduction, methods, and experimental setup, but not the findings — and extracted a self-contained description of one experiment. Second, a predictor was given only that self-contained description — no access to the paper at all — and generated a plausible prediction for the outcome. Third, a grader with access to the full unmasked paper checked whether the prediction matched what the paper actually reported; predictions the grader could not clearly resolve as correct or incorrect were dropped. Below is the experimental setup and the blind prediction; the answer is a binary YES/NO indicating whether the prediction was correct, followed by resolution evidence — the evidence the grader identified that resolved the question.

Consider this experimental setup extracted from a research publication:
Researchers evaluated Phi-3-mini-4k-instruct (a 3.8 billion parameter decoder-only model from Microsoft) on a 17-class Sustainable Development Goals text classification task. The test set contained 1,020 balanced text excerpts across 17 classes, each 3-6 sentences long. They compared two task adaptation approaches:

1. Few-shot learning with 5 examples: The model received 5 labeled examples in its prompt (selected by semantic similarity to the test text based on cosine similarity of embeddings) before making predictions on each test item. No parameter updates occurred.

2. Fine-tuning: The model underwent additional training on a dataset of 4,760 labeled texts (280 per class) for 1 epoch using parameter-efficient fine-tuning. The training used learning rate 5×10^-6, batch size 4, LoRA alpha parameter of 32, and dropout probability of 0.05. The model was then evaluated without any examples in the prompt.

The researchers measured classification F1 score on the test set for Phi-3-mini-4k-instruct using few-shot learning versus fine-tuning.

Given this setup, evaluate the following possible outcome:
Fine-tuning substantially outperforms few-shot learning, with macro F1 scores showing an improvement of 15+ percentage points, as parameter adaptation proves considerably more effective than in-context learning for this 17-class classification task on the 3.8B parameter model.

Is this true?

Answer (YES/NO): NO